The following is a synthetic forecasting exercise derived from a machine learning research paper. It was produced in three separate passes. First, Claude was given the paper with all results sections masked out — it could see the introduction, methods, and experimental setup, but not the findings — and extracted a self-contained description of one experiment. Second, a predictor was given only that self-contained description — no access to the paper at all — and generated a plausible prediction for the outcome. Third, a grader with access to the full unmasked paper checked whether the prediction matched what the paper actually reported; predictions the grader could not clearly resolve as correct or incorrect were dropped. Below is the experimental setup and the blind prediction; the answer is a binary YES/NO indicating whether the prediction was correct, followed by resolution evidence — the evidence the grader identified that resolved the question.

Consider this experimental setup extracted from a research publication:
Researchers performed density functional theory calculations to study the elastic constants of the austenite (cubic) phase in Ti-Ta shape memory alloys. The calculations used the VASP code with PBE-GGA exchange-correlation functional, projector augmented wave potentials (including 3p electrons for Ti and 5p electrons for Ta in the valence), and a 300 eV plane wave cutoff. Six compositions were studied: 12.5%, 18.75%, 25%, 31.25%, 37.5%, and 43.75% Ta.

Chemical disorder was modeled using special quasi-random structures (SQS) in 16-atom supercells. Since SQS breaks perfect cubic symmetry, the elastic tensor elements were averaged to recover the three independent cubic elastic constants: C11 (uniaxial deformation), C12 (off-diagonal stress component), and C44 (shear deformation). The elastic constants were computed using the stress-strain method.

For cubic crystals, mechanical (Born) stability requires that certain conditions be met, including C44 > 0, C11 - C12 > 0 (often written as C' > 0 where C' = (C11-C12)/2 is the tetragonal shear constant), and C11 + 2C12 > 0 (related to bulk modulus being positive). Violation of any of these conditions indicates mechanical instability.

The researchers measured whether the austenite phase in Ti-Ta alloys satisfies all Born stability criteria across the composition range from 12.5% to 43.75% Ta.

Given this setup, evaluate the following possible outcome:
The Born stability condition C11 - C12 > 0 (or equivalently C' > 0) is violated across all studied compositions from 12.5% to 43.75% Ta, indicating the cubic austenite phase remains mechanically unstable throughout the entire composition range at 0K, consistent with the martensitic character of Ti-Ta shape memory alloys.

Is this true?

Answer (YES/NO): NO